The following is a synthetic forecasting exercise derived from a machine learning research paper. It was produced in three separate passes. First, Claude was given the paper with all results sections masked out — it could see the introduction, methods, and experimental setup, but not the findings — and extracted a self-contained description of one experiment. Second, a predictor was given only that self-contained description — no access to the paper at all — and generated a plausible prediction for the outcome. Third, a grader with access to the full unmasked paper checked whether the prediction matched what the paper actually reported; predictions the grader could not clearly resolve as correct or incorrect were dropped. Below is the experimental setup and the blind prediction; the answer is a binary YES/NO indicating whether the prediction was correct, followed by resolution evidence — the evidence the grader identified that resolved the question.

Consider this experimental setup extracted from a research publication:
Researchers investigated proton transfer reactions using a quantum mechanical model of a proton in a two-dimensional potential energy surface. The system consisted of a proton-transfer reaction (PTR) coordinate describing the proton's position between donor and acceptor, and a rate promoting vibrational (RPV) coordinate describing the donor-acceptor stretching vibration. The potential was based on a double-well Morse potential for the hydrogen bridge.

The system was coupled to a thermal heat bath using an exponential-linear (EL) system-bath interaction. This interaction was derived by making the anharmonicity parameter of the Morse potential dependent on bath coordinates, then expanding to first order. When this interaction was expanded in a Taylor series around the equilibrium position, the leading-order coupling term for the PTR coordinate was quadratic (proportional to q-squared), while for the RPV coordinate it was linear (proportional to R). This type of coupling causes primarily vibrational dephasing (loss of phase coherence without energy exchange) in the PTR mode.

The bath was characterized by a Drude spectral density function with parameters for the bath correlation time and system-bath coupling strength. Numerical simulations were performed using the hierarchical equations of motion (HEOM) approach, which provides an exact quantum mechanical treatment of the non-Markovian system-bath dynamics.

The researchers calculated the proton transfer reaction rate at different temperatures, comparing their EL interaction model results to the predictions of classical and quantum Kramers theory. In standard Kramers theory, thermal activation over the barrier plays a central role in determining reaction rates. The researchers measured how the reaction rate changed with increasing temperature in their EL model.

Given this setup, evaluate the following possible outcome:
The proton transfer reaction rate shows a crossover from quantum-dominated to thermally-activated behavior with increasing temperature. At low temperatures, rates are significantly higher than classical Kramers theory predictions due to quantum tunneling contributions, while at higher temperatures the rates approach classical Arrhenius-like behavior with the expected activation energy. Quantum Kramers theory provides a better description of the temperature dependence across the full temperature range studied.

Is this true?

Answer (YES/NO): NO